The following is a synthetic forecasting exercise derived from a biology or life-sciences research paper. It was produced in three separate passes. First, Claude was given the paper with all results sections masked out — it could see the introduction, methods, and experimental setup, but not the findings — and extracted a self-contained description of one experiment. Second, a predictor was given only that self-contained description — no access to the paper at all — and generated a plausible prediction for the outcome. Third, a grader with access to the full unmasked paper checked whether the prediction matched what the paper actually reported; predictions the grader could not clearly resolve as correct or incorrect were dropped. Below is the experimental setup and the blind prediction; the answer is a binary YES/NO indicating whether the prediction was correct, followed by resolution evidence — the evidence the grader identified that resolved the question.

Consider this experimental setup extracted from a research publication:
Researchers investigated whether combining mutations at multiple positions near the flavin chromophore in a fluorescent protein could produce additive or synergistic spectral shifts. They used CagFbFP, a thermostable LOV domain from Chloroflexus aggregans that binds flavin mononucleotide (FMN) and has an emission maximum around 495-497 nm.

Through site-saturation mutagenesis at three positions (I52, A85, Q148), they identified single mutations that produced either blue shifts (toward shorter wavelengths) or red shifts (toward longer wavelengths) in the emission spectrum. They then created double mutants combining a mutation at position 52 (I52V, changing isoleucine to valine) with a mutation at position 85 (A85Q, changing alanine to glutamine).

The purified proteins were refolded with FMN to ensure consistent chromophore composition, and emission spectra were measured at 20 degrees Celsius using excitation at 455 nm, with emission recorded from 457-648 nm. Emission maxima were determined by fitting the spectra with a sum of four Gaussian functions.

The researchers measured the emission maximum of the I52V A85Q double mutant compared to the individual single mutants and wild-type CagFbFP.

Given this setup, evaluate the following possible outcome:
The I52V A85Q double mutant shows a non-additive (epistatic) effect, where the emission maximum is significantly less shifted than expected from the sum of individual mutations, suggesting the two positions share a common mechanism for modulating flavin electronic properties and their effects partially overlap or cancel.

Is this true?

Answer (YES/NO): NO